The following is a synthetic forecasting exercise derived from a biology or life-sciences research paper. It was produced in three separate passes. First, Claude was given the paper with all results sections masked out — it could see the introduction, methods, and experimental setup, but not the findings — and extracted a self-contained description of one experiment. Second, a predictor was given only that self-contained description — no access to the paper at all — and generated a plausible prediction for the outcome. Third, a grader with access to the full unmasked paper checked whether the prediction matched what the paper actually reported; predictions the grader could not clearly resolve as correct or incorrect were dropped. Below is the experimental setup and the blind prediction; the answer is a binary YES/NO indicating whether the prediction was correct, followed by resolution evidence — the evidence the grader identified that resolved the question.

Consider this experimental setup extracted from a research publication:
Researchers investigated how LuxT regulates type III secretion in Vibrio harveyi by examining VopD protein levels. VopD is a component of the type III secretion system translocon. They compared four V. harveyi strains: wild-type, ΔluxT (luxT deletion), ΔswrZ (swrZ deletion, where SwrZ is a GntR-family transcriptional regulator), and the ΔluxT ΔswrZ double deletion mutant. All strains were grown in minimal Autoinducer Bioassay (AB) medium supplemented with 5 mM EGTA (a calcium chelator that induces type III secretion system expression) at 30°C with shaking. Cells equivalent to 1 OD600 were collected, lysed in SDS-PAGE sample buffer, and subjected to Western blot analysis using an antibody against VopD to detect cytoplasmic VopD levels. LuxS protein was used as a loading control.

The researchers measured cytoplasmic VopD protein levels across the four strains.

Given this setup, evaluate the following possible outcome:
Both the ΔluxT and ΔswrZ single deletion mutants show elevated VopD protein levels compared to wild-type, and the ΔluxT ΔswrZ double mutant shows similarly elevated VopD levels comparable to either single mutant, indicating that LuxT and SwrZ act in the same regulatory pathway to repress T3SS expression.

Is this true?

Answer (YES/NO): NO